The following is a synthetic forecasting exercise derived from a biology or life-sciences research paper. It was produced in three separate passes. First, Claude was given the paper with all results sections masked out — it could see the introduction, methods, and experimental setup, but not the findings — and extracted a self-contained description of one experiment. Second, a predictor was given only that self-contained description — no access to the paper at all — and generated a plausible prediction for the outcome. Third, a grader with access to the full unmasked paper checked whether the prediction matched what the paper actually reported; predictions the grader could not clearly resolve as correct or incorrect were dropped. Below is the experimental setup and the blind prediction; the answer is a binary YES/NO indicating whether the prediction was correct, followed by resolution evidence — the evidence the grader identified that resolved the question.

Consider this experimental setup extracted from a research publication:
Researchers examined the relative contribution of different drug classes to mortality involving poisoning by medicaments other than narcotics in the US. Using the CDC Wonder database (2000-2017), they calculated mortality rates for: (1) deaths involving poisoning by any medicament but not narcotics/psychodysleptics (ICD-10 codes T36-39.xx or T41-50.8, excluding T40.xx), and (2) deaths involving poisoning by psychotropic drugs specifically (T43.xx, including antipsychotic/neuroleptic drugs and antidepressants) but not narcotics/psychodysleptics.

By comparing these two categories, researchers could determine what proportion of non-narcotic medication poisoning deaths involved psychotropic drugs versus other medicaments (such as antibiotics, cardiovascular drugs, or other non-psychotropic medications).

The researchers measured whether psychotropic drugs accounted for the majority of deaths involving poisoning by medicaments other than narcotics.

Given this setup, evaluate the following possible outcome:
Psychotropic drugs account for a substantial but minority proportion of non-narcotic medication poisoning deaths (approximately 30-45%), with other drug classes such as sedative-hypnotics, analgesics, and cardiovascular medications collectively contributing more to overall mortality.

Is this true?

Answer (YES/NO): NO